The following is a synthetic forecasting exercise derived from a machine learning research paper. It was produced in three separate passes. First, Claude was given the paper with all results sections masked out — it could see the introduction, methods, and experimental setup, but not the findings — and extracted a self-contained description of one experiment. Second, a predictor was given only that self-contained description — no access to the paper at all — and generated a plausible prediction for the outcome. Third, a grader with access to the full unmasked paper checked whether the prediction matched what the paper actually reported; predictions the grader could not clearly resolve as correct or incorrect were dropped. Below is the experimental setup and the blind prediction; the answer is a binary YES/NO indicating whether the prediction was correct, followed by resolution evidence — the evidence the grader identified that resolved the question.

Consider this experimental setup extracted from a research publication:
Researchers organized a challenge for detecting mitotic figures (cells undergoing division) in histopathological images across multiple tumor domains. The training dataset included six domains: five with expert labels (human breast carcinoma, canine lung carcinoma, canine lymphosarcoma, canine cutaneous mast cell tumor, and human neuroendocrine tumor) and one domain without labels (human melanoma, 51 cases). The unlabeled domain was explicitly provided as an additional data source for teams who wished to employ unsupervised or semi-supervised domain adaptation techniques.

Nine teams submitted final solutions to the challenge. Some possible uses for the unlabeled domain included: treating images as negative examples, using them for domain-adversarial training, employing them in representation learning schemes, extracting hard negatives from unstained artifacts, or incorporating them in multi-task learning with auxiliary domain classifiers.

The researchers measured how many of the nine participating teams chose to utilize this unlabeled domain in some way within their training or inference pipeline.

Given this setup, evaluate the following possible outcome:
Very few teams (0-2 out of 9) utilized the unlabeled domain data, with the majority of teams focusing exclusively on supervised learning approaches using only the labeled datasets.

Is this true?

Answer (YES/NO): NO